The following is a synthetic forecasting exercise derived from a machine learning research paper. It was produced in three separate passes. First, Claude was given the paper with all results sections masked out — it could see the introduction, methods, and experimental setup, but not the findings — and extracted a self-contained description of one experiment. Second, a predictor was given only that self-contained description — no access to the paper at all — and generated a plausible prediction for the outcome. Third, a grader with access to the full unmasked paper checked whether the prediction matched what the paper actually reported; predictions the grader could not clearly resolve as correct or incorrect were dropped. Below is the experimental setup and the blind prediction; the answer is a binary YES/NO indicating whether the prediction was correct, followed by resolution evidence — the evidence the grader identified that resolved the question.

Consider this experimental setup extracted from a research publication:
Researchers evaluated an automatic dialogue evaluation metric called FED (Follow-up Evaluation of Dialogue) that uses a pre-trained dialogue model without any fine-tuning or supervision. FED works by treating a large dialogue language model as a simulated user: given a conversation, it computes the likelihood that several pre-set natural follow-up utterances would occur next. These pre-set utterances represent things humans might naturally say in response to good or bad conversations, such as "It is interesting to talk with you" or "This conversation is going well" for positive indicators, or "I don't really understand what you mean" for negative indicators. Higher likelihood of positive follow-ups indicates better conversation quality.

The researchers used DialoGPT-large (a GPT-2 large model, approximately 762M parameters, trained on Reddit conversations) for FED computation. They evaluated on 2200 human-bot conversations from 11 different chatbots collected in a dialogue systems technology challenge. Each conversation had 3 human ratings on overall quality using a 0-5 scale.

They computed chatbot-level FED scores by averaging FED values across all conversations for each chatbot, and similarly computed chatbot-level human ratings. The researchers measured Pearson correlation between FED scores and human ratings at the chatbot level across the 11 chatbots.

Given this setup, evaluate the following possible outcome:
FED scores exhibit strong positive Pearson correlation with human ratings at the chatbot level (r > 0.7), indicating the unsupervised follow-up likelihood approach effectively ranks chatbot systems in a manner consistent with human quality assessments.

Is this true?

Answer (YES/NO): NO